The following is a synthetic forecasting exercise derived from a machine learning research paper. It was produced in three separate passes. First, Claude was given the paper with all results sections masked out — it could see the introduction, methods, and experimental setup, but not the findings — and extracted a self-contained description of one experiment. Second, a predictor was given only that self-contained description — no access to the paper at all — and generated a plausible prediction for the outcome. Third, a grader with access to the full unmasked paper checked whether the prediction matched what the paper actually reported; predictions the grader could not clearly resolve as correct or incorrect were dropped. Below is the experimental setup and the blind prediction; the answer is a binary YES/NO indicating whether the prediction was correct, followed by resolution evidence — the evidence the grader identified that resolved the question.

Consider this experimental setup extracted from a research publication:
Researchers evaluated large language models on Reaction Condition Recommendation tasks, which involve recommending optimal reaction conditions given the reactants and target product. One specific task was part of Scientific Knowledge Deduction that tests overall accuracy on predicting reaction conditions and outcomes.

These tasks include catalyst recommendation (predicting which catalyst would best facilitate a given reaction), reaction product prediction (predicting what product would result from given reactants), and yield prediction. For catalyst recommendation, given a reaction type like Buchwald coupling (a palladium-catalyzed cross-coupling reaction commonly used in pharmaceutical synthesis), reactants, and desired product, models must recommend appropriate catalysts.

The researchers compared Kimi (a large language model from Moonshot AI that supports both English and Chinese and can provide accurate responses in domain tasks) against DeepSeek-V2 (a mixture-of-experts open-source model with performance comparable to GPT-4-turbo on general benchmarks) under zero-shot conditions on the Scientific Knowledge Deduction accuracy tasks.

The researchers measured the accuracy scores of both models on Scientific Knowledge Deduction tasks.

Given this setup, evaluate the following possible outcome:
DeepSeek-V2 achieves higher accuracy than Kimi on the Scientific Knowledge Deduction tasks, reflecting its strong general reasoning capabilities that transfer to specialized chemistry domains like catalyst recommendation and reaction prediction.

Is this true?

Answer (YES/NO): NO